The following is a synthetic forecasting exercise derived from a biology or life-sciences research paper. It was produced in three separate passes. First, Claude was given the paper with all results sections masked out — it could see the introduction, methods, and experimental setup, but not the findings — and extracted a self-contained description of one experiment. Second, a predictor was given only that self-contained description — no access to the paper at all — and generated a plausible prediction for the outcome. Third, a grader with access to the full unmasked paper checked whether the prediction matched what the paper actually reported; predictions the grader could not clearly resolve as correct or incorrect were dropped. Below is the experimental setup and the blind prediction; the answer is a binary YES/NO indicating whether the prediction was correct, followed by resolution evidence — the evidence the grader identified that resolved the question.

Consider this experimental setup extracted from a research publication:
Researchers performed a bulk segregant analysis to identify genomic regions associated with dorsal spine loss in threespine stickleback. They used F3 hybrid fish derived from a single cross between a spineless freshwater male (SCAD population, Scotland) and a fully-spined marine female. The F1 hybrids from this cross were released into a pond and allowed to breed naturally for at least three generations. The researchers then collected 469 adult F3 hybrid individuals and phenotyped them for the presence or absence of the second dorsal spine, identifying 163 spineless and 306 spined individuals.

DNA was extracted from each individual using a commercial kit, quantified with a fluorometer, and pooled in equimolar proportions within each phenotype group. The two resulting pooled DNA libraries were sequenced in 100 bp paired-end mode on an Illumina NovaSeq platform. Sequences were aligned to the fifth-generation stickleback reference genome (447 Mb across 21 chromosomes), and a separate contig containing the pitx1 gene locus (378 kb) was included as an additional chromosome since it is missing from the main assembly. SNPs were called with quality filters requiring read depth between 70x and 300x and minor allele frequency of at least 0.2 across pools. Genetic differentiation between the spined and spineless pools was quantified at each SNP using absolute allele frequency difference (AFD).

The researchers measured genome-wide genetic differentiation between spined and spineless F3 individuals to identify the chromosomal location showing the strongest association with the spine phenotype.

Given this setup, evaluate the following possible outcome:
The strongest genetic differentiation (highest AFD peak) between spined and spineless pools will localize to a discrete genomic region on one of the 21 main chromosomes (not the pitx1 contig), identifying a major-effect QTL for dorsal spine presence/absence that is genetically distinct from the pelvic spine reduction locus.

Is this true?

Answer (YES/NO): YES